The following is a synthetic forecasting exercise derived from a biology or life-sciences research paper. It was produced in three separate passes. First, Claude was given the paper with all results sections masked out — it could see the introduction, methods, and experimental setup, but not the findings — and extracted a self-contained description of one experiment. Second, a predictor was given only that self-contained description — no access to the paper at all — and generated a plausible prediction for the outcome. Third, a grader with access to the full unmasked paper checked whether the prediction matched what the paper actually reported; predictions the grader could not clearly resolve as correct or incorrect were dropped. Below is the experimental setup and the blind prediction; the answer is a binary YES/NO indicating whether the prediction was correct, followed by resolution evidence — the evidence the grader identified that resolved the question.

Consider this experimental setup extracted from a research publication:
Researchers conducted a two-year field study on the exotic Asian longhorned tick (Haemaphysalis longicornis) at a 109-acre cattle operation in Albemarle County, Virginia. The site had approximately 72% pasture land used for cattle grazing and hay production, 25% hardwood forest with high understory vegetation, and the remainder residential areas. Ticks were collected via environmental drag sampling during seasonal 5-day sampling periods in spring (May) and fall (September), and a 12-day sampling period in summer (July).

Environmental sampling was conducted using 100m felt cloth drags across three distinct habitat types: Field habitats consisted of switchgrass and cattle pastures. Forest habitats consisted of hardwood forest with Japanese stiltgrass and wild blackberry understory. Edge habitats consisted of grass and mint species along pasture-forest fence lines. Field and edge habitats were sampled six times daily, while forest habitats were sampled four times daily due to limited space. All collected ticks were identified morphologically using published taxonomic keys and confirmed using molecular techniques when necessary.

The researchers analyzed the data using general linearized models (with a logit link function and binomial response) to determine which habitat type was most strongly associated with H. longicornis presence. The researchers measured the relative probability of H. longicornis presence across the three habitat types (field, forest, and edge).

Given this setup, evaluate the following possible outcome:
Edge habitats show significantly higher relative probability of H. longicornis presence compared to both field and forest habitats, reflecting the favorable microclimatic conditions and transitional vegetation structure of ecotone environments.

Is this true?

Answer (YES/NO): NO